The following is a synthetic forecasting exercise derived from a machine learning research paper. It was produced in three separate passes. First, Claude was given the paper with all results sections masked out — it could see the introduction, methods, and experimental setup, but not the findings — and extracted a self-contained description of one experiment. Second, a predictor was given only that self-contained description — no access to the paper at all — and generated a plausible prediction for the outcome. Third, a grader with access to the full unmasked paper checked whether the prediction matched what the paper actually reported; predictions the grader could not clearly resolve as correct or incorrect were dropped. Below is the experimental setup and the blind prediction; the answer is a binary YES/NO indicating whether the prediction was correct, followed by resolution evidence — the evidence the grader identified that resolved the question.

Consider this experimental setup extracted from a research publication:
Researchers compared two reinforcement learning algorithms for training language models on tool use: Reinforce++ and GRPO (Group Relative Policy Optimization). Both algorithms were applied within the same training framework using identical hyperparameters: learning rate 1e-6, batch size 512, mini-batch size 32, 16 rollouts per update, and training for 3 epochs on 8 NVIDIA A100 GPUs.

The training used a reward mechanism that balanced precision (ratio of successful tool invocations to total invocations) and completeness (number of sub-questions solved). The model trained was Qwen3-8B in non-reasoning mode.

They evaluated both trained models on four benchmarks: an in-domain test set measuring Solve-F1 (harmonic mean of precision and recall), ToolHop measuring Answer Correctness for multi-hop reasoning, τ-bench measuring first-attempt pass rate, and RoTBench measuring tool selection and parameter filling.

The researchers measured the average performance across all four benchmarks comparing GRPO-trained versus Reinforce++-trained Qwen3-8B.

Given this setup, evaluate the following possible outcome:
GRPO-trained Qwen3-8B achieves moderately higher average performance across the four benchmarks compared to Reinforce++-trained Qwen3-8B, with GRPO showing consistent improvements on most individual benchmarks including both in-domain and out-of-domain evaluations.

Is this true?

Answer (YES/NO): YES